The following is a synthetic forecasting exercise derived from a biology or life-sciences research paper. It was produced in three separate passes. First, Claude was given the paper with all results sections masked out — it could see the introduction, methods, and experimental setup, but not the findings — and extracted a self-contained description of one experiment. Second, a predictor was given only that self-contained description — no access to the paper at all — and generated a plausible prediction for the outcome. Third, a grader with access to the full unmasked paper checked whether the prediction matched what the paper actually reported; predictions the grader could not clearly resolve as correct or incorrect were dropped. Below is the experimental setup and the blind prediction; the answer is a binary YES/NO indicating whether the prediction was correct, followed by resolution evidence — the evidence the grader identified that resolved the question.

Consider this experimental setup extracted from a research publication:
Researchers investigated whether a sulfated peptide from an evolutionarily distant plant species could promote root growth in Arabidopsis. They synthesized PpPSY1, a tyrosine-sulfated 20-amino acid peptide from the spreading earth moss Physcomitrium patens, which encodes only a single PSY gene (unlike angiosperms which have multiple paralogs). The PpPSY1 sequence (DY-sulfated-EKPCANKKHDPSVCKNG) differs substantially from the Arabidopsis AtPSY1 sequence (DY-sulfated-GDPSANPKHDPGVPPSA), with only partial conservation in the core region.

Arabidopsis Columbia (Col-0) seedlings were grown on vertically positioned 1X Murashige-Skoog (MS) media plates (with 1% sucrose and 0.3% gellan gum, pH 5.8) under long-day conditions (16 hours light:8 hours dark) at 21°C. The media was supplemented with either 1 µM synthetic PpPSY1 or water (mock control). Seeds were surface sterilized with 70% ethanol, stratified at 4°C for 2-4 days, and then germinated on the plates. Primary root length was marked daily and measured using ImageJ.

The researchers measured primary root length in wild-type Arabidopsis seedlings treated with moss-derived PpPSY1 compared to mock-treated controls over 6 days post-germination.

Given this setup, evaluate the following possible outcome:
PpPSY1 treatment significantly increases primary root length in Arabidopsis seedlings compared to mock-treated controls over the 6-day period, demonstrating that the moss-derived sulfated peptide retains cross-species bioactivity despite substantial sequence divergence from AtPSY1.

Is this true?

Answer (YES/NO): YES